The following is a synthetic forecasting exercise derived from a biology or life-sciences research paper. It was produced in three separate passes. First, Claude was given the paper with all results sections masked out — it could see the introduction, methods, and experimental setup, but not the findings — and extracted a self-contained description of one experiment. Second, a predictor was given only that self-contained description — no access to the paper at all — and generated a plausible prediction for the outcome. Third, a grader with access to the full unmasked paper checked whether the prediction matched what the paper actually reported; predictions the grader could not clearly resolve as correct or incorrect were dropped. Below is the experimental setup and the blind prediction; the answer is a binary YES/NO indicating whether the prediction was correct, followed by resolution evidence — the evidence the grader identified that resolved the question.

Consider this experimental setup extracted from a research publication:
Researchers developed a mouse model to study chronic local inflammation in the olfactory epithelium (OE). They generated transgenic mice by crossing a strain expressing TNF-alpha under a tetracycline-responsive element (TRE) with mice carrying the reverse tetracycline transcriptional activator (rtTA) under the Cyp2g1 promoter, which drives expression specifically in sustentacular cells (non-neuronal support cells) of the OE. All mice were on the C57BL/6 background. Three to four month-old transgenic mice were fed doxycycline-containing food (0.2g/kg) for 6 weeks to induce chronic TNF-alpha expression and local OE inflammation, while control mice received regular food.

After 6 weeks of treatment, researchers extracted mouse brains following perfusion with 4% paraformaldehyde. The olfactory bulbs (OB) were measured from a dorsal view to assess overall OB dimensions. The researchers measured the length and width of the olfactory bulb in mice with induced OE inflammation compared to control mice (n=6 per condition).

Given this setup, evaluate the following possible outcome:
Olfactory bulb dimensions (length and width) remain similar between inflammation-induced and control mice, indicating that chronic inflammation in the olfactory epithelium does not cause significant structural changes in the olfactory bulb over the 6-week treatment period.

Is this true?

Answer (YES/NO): NO